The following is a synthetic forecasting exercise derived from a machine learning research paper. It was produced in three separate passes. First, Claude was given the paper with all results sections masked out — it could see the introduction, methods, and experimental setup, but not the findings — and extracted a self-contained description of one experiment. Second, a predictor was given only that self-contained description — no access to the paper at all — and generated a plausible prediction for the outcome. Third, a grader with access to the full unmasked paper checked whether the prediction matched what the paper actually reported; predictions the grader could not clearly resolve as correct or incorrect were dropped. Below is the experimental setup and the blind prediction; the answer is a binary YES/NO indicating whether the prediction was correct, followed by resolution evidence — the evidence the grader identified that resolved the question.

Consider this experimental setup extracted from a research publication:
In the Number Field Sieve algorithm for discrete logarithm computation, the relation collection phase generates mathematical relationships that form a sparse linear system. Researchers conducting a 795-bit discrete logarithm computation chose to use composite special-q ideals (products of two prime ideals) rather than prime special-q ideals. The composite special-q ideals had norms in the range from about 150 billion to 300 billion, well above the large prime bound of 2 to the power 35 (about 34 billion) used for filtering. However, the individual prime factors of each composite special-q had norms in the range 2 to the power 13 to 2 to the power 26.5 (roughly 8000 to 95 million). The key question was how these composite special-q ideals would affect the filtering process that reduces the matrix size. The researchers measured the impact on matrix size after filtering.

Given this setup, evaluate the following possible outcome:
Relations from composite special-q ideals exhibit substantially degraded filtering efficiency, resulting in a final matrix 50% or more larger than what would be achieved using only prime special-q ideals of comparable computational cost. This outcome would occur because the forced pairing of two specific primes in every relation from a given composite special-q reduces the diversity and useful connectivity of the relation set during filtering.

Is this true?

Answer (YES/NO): NO